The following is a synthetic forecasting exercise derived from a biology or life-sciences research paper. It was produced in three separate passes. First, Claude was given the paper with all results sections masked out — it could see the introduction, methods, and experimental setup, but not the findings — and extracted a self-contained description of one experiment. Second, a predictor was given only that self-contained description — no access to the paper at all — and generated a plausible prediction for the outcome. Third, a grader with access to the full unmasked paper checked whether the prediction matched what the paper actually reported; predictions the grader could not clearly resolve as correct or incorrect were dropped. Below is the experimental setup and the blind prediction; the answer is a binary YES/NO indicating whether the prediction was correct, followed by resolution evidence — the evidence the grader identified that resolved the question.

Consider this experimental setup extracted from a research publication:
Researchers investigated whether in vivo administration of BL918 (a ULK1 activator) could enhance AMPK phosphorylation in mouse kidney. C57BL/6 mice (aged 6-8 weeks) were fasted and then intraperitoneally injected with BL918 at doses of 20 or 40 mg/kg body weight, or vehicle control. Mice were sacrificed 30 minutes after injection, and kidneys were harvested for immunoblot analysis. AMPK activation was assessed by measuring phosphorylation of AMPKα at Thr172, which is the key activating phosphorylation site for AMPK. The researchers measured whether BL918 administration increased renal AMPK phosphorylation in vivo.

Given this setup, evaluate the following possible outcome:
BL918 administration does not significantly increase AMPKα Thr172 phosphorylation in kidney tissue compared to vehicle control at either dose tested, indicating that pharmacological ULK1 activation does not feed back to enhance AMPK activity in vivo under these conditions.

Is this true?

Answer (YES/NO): NO